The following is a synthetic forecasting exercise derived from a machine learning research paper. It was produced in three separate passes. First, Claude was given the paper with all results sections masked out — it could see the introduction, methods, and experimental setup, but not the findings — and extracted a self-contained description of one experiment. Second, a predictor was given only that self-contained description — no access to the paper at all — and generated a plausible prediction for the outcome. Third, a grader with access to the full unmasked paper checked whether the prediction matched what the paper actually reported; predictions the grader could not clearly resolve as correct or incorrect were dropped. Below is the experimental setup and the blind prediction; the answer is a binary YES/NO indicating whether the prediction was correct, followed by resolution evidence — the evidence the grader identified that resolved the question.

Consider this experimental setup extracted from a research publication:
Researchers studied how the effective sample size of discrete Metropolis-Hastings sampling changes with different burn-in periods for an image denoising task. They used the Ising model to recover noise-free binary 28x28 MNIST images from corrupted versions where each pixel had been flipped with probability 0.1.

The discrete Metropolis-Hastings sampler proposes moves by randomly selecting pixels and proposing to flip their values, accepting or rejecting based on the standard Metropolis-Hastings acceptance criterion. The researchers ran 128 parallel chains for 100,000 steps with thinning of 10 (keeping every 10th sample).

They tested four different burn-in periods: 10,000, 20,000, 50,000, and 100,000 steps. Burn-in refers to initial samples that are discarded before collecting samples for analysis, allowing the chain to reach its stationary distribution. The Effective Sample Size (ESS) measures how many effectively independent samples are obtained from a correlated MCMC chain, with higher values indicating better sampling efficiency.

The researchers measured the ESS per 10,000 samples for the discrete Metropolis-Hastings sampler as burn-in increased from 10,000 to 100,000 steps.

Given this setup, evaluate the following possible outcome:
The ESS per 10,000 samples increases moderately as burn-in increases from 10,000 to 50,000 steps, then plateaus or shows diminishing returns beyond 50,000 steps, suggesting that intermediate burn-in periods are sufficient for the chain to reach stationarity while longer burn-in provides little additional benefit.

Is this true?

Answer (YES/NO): NO